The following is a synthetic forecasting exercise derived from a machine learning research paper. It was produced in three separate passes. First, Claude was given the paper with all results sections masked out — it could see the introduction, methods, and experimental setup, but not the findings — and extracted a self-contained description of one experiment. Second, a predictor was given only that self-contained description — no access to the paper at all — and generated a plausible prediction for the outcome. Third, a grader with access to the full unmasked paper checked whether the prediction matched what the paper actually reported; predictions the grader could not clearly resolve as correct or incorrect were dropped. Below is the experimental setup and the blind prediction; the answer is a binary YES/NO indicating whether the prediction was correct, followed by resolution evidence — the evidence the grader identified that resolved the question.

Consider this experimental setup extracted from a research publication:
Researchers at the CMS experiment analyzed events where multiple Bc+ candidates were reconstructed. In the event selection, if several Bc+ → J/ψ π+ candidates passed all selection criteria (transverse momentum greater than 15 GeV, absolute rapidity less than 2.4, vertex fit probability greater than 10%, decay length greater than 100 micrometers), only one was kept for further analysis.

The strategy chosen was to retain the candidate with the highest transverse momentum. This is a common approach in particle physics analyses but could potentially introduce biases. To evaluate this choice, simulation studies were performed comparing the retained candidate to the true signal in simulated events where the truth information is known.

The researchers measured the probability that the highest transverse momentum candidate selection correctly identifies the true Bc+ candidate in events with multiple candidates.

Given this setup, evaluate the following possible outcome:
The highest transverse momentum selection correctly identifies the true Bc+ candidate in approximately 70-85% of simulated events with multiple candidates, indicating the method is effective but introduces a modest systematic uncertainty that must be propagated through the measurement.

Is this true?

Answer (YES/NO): NO